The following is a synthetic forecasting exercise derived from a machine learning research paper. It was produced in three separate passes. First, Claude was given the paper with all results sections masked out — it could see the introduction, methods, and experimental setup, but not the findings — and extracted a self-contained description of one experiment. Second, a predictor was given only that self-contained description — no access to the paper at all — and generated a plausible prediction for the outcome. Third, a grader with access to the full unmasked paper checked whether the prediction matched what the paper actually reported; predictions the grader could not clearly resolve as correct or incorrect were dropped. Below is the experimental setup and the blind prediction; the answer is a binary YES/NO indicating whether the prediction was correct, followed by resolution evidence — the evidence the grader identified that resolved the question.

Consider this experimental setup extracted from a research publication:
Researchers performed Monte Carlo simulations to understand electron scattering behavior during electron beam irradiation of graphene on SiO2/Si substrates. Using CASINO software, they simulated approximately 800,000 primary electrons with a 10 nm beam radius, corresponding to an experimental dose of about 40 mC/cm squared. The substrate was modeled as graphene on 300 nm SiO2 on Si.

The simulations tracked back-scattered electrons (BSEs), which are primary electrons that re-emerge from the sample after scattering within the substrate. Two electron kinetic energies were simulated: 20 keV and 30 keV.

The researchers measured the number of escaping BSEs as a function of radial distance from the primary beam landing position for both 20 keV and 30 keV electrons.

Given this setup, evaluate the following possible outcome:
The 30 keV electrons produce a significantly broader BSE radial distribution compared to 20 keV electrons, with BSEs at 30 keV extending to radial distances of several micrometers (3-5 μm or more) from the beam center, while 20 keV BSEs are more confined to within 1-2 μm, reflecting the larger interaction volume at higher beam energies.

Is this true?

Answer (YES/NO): NO